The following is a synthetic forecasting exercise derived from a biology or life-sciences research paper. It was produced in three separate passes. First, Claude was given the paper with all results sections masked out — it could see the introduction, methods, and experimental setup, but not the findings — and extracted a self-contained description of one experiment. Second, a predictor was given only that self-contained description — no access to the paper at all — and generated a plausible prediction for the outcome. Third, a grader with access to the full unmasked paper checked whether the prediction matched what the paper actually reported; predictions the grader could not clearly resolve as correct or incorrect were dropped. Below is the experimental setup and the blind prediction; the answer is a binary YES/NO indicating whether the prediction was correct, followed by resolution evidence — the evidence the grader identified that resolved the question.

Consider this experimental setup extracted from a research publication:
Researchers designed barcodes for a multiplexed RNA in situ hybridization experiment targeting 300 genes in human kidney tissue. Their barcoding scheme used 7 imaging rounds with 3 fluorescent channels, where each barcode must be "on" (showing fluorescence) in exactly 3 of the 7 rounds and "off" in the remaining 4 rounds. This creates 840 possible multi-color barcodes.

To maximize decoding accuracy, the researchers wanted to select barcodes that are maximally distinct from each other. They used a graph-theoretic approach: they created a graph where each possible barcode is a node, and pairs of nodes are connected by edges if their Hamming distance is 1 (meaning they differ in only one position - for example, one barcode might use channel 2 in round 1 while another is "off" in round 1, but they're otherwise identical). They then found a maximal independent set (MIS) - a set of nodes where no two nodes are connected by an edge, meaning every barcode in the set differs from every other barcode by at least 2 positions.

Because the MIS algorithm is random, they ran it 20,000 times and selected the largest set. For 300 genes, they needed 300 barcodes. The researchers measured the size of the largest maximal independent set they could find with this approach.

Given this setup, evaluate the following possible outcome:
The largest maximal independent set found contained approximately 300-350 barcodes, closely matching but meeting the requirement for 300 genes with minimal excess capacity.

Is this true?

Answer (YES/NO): NO